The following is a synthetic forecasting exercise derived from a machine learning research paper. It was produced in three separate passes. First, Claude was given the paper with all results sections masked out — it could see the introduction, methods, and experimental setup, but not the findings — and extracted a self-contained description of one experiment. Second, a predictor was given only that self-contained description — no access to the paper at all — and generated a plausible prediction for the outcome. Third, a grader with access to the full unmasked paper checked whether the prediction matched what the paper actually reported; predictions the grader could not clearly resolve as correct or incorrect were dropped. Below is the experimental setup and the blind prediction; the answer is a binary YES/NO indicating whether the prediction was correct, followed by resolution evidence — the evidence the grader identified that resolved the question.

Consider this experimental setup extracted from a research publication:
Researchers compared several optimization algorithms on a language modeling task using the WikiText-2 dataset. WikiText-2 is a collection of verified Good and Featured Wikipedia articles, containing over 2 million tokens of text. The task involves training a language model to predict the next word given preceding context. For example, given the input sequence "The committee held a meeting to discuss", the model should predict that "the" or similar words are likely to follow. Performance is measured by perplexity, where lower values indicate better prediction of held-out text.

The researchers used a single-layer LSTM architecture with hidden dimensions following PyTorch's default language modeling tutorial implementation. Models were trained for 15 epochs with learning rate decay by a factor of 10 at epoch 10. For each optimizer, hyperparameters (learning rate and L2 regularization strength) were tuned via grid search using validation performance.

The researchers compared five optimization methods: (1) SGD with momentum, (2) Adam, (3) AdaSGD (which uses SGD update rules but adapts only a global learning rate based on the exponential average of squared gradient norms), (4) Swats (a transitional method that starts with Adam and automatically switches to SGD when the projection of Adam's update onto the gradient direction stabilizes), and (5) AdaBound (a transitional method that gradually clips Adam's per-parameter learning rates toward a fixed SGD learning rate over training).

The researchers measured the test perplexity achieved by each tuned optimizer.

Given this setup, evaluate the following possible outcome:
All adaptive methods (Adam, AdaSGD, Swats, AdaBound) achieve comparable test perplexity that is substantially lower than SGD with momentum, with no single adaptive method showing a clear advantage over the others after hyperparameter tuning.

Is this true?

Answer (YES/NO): NO